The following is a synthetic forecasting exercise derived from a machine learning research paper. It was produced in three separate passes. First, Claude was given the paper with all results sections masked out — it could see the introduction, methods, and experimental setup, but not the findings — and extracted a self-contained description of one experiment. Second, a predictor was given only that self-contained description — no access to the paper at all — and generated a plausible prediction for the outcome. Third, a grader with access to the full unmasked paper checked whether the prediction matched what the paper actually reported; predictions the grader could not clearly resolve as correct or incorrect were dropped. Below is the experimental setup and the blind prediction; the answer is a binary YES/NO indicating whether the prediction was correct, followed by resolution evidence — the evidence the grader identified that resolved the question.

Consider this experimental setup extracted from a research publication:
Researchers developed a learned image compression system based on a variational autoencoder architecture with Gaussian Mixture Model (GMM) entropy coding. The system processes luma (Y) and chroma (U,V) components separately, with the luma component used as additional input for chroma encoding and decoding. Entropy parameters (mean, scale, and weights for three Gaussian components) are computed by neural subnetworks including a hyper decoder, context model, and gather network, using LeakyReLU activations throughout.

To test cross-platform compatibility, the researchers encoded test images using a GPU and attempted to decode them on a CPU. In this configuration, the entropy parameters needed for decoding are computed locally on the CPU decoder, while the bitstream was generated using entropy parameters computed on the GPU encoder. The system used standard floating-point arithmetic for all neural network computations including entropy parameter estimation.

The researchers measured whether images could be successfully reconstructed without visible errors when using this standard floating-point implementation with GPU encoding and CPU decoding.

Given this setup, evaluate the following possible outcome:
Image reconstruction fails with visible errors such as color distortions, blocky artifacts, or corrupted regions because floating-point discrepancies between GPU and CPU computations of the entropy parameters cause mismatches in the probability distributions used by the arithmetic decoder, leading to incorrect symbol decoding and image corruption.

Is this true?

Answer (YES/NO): YES